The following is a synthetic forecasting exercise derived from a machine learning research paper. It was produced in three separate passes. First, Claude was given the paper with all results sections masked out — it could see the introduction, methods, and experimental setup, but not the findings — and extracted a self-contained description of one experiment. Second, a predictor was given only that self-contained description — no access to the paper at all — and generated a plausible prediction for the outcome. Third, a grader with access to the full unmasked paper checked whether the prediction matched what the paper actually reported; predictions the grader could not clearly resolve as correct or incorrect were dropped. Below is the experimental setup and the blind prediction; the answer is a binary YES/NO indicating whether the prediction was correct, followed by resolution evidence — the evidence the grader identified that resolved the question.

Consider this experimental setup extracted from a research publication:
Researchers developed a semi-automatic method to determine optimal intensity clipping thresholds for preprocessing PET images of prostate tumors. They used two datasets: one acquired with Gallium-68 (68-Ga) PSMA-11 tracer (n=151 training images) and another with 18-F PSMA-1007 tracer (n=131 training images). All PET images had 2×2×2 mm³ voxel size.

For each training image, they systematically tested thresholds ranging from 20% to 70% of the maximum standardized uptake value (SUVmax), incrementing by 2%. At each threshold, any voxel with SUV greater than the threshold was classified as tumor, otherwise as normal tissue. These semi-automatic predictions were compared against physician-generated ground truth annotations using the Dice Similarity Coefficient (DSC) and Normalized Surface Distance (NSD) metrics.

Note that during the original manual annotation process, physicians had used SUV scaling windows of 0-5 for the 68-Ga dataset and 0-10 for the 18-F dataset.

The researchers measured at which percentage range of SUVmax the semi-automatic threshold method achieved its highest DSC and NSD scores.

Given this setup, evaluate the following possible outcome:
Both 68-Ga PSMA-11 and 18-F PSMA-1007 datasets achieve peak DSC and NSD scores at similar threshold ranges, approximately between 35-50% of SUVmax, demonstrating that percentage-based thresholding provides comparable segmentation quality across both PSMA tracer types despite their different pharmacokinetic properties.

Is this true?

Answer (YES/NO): NO